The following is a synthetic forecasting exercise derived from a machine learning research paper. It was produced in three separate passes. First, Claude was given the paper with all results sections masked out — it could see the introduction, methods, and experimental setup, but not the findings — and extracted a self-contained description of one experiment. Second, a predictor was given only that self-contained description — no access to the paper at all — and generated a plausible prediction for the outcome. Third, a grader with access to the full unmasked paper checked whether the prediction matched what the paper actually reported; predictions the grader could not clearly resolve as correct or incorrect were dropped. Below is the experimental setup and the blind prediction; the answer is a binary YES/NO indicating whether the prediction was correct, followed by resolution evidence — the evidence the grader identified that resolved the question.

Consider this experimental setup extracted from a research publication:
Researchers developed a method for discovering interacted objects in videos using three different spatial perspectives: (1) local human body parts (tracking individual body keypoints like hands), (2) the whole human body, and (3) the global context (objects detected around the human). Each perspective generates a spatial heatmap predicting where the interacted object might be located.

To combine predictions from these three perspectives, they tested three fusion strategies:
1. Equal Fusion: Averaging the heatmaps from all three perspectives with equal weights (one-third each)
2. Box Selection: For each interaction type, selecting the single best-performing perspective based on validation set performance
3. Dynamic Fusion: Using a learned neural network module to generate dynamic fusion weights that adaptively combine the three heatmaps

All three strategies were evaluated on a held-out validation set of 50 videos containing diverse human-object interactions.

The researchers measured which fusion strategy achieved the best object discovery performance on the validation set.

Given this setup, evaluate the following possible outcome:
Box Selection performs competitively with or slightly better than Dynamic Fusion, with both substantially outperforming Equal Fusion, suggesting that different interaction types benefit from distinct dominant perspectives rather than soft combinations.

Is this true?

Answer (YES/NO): NO